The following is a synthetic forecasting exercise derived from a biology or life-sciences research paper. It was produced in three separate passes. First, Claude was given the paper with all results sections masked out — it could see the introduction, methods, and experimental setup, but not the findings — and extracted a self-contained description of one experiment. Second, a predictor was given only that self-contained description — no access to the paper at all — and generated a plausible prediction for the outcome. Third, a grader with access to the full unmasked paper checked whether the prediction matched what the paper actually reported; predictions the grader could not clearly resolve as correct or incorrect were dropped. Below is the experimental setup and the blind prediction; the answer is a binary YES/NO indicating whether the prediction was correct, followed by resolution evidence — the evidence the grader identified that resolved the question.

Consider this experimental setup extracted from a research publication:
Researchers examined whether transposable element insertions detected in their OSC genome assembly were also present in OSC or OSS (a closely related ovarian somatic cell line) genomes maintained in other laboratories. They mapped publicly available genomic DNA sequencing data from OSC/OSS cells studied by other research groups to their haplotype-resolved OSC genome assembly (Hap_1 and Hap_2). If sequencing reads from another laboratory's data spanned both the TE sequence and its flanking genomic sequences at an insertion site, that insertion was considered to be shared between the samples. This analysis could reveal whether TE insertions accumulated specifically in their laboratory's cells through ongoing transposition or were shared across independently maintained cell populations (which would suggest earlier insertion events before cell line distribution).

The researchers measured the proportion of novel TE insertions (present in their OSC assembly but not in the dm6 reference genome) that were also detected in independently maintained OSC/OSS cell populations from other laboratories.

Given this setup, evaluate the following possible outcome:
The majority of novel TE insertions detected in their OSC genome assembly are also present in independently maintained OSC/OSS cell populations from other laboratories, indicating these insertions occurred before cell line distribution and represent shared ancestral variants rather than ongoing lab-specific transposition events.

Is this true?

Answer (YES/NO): YES